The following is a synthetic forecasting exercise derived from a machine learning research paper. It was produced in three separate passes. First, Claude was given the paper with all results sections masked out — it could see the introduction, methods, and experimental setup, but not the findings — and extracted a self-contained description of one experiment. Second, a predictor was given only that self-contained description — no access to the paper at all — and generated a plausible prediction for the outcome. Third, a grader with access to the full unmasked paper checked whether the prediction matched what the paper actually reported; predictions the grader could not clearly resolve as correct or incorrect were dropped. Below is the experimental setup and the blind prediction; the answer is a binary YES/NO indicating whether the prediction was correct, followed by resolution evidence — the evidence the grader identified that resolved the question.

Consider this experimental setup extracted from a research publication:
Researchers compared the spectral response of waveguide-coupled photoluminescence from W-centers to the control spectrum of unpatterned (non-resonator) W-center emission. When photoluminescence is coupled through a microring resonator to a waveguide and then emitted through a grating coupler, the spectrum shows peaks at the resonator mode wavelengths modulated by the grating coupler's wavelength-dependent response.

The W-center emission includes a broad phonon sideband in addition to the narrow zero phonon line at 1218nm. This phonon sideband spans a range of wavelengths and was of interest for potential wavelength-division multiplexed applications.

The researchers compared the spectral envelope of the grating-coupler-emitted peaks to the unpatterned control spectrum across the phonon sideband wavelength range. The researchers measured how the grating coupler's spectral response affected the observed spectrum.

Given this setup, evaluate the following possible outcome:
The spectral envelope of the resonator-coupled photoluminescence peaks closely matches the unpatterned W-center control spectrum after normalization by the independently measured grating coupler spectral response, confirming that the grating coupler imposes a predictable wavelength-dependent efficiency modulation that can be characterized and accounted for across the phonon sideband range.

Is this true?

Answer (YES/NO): NO